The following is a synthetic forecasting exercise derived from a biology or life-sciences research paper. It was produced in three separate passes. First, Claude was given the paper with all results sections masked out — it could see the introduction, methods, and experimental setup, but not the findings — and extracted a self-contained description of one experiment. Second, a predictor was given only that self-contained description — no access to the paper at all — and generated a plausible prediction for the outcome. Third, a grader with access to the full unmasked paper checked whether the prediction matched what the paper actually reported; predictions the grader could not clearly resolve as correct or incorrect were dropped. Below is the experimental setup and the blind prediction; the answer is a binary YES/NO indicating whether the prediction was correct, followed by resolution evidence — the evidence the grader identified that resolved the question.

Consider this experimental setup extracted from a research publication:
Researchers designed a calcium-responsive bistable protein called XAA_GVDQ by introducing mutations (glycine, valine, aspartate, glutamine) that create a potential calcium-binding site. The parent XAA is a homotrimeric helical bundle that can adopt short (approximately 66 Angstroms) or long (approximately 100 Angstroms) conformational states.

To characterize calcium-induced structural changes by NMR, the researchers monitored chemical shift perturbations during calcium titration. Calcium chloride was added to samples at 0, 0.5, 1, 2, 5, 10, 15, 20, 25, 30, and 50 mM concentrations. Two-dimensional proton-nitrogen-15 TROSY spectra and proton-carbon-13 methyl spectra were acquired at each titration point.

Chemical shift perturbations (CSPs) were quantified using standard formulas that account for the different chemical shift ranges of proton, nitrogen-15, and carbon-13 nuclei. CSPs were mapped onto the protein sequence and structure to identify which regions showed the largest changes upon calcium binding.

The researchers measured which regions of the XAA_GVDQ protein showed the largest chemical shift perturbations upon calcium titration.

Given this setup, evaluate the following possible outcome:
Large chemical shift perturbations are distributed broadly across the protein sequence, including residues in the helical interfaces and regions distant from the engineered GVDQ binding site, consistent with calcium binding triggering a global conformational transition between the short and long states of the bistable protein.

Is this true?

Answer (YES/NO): NO